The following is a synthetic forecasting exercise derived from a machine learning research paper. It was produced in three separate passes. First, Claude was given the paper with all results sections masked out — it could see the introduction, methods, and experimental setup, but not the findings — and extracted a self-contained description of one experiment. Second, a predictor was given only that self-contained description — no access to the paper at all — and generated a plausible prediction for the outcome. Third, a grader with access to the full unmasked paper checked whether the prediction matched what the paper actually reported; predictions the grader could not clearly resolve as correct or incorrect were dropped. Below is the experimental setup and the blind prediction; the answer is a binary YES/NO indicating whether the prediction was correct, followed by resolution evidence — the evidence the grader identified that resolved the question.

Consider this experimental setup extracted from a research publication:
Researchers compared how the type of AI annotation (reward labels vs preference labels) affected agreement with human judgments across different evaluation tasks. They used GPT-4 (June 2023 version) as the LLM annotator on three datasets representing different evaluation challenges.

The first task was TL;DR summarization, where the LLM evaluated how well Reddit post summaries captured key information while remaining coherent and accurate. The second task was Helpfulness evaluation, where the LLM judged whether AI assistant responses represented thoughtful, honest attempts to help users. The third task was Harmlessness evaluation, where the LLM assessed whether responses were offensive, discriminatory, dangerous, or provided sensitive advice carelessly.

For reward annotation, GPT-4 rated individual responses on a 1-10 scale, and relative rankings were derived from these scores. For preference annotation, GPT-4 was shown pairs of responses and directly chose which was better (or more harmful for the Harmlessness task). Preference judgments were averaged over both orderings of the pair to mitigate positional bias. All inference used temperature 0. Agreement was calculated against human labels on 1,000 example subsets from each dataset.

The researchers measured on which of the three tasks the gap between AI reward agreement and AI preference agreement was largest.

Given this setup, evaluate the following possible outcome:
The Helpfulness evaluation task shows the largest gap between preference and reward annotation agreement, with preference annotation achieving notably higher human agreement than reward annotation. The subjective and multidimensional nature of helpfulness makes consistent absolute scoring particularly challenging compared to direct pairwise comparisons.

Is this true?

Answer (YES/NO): NO